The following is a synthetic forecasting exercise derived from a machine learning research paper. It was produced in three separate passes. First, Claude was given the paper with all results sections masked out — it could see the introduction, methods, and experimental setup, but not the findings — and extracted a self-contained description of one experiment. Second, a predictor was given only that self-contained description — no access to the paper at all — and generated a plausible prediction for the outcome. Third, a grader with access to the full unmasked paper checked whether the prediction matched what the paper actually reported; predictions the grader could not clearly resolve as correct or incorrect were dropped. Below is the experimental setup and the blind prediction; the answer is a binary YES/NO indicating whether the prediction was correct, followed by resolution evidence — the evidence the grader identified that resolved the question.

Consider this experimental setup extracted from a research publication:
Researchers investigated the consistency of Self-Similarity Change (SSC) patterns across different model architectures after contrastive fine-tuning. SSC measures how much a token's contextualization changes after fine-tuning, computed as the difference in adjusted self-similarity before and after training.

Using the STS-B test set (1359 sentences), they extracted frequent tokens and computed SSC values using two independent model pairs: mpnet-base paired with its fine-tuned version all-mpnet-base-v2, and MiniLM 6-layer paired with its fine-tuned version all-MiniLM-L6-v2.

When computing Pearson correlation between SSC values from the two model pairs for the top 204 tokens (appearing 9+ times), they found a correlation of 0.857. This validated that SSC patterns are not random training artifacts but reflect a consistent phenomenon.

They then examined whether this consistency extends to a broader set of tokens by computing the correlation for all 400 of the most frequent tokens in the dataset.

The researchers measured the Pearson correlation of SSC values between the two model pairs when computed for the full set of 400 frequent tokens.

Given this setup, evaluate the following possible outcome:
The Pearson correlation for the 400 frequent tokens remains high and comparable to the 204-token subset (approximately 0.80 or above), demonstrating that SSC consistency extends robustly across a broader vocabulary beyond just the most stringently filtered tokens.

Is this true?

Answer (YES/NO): YES